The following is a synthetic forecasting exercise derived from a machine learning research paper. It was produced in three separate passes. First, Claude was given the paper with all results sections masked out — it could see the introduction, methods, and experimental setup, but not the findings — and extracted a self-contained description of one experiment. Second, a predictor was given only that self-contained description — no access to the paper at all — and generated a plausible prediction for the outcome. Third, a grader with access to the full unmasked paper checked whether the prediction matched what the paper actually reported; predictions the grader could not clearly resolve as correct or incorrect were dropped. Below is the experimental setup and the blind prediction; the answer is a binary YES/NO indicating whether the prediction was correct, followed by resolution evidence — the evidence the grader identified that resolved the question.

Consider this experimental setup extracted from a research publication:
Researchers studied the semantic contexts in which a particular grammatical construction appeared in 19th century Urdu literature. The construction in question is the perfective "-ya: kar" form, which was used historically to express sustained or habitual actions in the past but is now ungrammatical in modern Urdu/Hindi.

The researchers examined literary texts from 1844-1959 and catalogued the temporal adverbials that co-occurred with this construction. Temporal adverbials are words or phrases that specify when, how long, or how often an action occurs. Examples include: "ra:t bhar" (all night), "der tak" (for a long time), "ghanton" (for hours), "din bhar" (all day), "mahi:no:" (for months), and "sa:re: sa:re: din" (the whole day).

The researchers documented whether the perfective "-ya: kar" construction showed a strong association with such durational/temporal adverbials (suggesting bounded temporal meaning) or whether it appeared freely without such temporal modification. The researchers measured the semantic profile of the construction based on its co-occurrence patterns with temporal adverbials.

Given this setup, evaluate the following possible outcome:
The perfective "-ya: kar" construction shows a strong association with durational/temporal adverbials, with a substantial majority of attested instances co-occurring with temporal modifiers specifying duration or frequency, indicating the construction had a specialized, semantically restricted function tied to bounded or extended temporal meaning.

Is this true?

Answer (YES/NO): YES